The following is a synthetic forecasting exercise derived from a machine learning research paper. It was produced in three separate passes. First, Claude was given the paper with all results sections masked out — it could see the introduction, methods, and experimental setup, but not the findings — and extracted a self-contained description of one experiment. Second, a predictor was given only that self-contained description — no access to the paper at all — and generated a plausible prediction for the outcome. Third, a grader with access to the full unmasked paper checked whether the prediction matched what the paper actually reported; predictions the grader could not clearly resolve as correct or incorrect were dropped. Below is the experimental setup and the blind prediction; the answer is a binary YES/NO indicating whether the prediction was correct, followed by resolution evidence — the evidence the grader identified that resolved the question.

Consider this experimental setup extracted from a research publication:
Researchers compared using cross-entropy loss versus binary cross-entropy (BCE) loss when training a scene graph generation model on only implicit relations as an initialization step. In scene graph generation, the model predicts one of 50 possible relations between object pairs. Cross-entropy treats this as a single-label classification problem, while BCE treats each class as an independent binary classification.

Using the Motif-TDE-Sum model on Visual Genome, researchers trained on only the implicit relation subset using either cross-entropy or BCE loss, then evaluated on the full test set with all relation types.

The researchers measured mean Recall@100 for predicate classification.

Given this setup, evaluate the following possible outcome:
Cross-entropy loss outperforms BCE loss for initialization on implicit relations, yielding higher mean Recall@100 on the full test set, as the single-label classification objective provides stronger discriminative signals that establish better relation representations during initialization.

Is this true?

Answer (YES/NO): NO